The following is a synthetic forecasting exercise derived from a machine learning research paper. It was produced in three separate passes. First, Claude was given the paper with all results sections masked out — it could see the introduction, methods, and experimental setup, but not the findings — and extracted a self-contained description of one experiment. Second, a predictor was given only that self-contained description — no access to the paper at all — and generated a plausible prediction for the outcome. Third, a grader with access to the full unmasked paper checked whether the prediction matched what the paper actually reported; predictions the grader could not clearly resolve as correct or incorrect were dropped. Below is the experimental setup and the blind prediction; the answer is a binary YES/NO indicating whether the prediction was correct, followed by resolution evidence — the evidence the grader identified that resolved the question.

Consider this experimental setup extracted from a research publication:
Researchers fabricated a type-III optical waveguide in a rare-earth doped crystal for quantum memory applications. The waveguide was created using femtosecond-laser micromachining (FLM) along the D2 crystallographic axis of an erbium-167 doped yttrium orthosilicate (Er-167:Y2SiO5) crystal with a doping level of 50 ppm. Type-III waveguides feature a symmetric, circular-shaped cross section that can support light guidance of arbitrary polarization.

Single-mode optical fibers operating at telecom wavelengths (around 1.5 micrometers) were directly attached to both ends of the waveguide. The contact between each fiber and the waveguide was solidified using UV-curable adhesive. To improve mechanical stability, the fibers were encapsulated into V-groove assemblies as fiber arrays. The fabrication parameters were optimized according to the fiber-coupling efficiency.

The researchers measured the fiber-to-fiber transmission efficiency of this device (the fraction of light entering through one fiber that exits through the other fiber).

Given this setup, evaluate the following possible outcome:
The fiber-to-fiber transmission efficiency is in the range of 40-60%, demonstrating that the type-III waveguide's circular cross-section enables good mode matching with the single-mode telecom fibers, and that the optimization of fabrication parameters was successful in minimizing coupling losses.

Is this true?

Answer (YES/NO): YES